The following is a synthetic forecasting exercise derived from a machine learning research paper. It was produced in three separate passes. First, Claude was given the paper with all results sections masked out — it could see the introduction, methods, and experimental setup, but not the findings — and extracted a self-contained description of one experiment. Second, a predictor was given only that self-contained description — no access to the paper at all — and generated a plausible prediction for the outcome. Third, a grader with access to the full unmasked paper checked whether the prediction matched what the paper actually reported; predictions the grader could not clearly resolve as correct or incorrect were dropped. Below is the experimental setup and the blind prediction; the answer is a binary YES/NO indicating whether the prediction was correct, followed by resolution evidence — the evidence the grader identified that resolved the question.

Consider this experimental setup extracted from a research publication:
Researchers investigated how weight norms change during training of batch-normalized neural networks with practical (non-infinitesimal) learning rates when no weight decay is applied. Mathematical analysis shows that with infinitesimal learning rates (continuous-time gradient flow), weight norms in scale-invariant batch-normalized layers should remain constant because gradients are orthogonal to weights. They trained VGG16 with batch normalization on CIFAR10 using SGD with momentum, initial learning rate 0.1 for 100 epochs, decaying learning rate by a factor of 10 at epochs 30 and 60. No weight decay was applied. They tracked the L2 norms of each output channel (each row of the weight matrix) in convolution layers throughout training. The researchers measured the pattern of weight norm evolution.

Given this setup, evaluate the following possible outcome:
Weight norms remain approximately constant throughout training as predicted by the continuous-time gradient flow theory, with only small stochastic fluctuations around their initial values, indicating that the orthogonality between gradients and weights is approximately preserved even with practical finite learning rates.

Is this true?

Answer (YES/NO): NO